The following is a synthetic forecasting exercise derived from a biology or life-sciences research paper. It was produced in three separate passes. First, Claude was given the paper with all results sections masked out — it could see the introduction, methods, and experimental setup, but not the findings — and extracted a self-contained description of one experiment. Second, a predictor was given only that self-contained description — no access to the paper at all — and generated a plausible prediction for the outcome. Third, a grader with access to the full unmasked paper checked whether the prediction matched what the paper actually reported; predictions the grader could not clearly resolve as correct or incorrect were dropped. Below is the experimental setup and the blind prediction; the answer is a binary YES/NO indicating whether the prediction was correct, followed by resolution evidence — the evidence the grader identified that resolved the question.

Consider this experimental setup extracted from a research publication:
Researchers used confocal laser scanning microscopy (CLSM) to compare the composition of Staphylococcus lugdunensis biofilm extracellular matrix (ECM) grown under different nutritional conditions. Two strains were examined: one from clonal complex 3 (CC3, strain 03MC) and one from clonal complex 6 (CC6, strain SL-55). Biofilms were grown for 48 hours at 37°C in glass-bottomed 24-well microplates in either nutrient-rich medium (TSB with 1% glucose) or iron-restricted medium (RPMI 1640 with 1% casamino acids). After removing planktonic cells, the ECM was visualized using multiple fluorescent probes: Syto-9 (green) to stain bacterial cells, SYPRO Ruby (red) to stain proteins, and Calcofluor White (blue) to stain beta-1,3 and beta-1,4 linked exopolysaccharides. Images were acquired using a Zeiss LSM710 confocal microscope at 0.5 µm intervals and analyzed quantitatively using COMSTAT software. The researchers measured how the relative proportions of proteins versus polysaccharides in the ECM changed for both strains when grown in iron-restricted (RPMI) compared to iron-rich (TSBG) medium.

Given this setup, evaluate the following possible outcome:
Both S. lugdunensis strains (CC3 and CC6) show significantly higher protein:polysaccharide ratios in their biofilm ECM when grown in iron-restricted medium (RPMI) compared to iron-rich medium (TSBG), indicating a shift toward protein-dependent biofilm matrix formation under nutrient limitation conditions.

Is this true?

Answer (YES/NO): NO